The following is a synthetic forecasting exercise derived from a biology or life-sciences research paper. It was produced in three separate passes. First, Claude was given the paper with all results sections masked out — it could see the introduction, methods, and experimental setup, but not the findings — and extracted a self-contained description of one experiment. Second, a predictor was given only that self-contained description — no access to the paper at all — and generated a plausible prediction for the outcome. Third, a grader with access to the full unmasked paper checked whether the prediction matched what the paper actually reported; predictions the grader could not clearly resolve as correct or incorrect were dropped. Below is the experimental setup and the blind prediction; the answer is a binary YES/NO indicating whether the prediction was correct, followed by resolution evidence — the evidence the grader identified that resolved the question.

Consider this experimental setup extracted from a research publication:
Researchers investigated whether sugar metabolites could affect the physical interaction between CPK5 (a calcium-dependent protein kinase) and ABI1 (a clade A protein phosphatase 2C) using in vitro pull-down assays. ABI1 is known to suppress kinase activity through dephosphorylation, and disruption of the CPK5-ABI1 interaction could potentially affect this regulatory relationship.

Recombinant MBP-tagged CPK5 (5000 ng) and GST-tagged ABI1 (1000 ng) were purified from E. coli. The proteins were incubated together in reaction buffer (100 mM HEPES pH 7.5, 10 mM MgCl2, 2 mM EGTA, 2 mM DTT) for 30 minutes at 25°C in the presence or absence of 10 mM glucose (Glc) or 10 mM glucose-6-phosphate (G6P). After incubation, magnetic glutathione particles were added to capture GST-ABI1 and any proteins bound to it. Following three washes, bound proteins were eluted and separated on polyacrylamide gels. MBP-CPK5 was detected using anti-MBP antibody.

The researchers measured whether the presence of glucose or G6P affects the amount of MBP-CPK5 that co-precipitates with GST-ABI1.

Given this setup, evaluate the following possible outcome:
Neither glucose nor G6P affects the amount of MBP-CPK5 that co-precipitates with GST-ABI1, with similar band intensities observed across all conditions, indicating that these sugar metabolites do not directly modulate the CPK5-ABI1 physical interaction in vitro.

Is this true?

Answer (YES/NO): NO